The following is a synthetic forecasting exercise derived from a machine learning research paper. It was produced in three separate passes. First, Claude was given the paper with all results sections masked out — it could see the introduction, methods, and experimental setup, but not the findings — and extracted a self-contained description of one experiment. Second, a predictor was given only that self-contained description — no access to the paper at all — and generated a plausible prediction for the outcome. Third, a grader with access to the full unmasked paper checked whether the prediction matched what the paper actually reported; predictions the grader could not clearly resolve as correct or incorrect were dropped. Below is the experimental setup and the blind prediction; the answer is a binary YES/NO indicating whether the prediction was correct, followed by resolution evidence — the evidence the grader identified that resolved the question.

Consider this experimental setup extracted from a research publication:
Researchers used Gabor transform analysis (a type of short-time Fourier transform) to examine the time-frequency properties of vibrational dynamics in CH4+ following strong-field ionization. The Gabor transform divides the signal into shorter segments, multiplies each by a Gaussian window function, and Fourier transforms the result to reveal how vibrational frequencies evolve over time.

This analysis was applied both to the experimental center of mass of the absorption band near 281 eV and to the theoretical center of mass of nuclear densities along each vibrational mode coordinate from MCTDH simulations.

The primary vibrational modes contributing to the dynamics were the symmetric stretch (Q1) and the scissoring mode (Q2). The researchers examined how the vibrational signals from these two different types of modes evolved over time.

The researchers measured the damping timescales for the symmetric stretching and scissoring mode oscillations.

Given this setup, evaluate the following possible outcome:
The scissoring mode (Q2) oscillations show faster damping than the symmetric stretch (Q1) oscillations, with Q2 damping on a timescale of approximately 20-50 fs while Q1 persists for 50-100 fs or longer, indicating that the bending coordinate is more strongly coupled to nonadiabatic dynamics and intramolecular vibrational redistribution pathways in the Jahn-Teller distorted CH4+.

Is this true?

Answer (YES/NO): NO